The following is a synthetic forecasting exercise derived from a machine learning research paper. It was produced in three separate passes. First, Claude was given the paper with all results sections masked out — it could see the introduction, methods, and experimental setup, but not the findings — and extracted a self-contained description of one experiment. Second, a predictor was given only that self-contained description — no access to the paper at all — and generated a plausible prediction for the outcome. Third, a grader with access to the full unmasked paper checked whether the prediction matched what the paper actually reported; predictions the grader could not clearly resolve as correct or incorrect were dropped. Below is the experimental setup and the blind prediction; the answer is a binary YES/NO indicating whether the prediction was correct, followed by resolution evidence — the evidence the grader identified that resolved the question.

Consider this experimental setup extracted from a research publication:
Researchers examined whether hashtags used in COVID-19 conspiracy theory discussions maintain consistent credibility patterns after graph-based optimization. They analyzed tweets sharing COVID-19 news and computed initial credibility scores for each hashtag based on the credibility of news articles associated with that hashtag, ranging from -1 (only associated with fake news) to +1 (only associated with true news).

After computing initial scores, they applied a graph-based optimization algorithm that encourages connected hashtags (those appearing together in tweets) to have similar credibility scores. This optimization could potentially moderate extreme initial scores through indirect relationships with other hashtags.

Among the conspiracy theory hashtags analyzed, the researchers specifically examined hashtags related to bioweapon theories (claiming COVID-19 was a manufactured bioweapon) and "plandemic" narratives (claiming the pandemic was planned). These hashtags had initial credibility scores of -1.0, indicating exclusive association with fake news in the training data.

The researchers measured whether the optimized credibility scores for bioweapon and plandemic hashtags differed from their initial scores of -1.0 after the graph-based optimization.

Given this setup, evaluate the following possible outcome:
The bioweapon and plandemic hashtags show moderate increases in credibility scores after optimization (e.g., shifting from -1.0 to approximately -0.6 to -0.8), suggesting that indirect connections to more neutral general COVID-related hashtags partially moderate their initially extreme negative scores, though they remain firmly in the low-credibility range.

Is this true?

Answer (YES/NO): NO